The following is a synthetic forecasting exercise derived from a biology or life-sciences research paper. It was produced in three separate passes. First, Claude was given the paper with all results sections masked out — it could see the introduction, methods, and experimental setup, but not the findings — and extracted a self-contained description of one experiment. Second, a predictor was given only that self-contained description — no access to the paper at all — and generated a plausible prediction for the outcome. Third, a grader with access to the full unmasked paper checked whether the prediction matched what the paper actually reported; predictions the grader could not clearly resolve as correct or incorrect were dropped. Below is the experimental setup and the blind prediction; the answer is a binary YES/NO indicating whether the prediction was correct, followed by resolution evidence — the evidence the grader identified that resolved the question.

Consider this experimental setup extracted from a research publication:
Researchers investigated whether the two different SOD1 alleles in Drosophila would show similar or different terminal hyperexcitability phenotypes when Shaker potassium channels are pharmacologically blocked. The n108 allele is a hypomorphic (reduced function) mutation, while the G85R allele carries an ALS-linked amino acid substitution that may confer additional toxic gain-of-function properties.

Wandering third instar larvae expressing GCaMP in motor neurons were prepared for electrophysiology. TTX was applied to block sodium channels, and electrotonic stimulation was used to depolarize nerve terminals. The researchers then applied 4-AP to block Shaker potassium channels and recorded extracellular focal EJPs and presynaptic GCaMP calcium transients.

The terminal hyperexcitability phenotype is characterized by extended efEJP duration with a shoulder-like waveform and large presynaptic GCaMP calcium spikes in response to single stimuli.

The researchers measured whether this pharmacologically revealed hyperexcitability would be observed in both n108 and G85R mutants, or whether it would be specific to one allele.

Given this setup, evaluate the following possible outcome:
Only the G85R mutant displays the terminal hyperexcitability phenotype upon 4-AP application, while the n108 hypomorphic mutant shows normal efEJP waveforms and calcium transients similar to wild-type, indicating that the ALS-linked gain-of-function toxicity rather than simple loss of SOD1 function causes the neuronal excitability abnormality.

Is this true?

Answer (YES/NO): YES